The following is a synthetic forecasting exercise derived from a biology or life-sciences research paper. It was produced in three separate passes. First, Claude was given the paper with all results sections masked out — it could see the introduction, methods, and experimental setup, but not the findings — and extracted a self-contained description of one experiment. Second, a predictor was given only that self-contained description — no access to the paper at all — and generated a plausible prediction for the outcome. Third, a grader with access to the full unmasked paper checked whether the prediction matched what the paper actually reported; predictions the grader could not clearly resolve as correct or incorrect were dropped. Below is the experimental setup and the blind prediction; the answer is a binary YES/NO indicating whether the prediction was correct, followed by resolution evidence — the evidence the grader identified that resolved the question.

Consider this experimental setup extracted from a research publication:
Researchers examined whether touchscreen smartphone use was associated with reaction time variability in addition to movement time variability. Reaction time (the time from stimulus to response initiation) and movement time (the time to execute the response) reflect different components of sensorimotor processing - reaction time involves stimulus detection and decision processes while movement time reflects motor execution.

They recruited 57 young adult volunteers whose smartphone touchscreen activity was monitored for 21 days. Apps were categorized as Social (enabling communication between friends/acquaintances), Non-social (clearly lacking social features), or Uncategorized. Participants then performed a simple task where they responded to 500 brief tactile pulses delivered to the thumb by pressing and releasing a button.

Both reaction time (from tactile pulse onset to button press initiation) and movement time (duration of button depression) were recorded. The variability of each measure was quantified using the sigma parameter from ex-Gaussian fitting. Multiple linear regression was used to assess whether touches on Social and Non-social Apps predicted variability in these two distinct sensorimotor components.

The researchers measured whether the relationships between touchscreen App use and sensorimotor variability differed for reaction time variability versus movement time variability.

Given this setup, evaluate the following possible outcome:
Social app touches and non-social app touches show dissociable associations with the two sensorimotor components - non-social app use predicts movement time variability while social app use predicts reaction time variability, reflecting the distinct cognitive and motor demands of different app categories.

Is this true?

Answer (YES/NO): NO